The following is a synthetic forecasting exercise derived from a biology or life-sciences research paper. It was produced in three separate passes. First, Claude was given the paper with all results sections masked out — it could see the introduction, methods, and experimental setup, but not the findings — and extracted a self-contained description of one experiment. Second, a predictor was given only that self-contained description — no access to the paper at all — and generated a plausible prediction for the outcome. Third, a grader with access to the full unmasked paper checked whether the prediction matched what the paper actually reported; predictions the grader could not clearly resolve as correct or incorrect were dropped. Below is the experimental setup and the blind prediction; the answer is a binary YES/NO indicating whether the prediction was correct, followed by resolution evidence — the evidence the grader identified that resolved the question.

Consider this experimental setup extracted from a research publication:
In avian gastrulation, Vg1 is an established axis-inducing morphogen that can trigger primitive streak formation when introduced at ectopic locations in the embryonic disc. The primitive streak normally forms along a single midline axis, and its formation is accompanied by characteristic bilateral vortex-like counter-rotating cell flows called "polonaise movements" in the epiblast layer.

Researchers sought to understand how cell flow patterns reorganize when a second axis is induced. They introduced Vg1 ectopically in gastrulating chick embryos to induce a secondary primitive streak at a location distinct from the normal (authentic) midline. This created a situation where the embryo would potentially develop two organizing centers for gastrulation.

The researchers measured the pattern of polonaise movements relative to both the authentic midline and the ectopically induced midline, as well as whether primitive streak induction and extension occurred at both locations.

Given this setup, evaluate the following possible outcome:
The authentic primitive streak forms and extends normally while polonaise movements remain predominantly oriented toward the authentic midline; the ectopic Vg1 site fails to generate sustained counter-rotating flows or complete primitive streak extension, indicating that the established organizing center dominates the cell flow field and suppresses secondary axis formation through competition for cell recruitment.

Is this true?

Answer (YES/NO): NO